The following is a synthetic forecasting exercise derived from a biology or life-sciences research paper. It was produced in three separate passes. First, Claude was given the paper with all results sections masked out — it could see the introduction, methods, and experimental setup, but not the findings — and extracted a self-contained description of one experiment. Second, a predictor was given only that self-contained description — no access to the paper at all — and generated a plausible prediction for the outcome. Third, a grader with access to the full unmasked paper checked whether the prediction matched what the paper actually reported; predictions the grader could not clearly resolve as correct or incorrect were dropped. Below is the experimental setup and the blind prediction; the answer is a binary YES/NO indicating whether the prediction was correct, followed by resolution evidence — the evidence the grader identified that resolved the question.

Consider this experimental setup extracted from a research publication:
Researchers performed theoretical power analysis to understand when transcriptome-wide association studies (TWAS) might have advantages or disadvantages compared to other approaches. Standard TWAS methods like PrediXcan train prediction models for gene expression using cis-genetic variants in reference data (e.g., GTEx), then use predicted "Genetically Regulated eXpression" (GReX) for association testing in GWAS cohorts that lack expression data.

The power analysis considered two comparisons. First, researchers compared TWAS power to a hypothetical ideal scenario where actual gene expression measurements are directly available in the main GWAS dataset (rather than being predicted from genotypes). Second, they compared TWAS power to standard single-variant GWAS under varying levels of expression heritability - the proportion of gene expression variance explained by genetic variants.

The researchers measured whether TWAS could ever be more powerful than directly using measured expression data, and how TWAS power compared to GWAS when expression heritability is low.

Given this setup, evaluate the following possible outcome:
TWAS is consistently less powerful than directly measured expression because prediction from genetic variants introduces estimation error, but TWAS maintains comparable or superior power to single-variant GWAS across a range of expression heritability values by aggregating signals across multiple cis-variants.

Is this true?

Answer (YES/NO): NO